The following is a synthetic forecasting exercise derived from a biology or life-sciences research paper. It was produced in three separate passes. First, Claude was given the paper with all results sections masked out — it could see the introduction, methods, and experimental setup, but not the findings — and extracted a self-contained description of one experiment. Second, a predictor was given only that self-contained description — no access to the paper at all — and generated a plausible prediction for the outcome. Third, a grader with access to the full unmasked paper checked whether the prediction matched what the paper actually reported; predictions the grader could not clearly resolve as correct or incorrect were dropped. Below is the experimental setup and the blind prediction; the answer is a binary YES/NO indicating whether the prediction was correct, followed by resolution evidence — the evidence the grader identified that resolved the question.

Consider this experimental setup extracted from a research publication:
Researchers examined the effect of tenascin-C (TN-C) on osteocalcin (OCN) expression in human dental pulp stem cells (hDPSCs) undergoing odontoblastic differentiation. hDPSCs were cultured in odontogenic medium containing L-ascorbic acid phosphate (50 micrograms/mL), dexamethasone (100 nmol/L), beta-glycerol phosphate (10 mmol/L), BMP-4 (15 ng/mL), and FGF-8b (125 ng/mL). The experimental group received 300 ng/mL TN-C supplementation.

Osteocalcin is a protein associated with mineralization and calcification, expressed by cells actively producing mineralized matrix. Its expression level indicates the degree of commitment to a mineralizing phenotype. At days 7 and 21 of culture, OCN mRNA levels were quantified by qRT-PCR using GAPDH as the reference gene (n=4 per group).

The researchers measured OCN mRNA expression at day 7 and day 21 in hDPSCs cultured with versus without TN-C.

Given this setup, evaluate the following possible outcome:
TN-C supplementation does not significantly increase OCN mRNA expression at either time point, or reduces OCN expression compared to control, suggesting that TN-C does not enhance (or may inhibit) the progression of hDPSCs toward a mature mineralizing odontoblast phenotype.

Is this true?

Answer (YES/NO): YES